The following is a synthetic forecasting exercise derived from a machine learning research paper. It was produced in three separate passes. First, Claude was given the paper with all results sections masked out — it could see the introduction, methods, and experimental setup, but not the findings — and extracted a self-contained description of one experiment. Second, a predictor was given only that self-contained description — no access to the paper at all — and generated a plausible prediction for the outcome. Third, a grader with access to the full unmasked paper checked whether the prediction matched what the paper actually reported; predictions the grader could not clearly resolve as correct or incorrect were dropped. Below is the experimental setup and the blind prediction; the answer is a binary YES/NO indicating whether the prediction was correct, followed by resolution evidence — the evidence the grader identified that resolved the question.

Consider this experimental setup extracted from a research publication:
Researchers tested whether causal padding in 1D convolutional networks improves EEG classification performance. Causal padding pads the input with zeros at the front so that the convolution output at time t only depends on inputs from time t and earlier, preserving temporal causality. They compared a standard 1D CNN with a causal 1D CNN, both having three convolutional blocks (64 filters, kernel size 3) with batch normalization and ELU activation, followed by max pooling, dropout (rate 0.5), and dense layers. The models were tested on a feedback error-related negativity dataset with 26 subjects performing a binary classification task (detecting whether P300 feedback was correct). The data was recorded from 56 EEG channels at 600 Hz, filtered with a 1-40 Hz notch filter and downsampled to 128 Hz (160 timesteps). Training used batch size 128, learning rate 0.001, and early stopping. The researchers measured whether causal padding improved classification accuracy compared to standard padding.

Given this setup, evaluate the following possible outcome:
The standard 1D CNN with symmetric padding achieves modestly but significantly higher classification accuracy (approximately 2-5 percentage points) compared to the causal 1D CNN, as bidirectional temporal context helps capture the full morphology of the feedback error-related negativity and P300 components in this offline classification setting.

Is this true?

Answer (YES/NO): NO